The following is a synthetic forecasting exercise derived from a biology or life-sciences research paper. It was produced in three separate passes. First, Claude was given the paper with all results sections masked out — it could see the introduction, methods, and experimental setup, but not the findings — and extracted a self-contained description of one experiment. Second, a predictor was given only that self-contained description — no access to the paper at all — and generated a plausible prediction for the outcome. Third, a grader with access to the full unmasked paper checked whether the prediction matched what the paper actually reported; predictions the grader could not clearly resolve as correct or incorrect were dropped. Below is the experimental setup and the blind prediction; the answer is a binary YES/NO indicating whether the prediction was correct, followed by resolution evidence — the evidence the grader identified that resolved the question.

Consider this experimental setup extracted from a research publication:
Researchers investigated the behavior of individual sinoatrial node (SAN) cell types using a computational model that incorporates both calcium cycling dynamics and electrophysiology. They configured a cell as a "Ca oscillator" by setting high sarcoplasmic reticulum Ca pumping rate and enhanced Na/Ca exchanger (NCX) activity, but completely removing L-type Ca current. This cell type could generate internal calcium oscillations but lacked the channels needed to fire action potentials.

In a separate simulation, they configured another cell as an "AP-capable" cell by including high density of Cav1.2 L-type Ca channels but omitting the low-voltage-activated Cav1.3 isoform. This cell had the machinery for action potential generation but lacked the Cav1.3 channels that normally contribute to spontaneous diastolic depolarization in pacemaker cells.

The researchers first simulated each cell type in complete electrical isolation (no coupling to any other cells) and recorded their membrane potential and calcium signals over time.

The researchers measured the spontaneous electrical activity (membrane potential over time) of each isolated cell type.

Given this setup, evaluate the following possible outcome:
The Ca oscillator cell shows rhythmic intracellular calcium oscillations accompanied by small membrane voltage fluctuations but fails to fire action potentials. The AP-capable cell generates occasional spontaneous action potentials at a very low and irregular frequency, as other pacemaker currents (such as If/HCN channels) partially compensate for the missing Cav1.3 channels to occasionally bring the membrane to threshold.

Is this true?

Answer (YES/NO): NO